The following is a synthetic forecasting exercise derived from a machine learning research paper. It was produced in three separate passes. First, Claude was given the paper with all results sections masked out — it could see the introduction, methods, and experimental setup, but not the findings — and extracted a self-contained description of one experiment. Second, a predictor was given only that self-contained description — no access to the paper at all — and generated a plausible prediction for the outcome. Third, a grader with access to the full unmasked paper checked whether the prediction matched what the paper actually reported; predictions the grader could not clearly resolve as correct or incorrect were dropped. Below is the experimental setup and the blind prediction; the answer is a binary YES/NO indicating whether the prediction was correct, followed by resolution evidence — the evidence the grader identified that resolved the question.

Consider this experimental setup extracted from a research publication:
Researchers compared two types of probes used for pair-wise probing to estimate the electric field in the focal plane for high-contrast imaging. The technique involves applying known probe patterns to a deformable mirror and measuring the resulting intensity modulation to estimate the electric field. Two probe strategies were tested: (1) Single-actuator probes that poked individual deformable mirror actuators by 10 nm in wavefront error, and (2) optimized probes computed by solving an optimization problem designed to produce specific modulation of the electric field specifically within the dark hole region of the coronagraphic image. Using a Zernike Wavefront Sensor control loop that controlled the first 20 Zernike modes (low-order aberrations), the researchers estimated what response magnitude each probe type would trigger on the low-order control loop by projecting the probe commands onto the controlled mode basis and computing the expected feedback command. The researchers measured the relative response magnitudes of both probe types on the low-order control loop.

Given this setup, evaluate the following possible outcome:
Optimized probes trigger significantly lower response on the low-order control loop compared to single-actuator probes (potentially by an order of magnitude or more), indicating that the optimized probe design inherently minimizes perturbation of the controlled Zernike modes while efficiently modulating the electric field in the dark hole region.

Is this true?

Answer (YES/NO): NO